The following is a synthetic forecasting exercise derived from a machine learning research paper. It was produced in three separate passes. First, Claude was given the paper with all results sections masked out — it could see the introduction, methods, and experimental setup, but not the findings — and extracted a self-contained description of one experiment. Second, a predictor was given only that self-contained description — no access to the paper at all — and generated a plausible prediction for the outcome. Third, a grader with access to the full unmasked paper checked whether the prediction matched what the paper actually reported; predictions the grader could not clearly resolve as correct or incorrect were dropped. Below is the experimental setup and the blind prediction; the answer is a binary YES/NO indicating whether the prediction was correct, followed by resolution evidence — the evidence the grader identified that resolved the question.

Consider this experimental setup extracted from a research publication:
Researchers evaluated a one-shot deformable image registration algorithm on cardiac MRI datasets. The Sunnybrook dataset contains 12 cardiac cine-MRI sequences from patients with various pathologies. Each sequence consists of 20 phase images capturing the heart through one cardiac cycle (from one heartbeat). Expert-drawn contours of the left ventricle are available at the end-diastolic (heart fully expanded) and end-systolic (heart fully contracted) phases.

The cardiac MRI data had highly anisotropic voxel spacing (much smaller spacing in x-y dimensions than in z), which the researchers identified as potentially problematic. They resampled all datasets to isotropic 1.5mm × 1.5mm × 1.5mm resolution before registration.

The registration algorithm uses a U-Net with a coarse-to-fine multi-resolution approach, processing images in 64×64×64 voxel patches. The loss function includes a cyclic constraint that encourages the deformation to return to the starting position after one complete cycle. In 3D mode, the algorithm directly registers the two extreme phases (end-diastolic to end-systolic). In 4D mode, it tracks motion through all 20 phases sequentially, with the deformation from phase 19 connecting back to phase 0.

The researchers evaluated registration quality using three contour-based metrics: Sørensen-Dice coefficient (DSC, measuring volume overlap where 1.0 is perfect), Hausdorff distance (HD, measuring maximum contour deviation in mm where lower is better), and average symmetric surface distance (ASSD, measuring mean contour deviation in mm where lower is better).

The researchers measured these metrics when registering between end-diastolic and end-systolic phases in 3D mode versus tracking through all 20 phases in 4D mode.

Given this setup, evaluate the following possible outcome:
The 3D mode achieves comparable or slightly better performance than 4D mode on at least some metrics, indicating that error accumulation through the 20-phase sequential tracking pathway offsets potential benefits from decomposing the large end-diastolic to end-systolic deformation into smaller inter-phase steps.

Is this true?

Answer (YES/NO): YES